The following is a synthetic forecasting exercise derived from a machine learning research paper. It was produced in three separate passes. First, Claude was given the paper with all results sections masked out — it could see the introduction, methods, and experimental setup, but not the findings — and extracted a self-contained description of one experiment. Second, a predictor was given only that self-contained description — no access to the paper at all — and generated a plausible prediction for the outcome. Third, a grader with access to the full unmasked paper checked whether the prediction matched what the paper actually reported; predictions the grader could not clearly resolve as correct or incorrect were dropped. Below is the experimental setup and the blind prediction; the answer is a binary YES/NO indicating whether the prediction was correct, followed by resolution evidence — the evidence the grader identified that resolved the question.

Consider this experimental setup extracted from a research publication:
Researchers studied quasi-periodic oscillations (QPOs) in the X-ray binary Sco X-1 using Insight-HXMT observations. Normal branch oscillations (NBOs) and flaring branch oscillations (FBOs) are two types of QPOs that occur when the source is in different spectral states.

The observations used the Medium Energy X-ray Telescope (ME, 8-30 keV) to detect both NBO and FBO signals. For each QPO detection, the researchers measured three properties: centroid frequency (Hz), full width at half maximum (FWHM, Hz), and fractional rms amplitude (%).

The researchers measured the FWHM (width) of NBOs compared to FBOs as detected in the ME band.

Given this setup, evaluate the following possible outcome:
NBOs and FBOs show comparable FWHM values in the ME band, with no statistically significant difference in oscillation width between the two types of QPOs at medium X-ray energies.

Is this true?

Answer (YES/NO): NO